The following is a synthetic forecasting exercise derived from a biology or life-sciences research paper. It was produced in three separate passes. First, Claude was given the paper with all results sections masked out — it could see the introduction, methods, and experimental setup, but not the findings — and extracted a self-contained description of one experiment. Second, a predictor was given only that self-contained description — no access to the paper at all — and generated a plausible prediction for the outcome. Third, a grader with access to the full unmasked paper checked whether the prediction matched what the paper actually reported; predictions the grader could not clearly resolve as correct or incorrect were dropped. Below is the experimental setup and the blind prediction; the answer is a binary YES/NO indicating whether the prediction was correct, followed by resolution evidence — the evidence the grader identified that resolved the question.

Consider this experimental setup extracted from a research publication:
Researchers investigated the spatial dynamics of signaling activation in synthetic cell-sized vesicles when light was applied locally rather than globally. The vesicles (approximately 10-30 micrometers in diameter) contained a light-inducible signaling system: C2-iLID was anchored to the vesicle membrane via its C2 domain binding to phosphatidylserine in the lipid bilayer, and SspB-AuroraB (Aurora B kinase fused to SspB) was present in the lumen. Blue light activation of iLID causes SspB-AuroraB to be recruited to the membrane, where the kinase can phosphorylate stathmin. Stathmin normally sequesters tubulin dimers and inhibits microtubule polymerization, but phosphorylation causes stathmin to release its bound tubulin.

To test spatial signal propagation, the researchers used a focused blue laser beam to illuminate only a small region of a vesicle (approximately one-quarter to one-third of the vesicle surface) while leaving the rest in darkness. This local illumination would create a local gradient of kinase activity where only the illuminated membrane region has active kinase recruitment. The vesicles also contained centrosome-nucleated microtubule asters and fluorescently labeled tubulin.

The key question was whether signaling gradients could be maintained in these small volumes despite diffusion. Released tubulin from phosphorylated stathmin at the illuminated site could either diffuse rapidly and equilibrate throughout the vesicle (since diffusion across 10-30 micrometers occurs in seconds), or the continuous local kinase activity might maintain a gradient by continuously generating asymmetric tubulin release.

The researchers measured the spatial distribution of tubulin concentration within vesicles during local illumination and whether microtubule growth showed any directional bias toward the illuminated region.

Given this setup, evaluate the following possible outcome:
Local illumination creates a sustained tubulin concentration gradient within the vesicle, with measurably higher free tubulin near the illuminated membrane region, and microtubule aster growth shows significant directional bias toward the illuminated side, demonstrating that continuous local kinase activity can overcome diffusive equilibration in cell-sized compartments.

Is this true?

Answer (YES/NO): NO